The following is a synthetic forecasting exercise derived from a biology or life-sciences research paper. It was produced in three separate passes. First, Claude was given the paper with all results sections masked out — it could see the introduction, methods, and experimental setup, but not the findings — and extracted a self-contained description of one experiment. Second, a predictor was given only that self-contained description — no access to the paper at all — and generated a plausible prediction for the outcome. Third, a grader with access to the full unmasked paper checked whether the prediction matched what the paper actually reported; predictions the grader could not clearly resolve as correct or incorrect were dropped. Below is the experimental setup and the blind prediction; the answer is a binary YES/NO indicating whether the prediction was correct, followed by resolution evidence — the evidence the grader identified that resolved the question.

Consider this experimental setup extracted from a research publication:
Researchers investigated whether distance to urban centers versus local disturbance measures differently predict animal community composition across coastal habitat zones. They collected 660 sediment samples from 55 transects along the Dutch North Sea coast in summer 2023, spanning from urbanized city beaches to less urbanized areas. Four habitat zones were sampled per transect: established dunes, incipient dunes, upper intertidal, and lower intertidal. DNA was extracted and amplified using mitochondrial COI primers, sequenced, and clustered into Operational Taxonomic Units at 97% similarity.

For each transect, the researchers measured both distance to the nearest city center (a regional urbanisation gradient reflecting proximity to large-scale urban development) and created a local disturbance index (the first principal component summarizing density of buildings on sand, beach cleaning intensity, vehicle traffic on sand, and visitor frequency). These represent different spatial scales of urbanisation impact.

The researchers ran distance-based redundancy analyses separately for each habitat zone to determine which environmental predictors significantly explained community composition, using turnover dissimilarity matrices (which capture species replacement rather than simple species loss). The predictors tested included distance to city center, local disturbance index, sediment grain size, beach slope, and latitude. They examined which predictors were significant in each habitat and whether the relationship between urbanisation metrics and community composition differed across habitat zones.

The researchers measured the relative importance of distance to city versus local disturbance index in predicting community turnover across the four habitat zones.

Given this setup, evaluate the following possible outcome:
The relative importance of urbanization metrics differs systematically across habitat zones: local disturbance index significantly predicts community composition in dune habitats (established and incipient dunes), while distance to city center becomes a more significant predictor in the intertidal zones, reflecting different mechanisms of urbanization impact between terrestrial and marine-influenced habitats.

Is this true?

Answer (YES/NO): NO